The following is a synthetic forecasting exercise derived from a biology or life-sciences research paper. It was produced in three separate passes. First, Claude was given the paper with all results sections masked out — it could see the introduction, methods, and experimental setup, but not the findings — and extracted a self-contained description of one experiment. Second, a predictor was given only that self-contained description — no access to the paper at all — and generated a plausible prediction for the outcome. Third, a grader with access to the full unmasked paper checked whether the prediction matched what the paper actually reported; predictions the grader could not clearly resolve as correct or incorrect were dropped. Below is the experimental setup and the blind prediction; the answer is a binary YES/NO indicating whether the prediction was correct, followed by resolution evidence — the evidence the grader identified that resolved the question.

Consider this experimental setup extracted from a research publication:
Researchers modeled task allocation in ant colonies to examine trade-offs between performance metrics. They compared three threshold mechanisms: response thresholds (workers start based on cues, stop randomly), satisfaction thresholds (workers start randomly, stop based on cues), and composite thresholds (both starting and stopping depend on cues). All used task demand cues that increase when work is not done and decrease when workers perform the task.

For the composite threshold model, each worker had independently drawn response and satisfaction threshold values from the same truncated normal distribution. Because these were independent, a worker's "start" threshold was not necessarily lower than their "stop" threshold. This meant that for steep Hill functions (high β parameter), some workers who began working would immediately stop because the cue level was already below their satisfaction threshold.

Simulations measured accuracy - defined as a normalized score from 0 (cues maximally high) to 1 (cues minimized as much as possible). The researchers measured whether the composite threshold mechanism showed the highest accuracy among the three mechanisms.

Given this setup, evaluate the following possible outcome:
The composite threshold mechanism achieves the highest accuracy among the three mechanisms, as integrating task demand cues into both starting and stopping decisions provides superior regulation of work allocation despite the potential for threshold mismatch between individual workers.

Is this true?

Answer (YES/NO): YES